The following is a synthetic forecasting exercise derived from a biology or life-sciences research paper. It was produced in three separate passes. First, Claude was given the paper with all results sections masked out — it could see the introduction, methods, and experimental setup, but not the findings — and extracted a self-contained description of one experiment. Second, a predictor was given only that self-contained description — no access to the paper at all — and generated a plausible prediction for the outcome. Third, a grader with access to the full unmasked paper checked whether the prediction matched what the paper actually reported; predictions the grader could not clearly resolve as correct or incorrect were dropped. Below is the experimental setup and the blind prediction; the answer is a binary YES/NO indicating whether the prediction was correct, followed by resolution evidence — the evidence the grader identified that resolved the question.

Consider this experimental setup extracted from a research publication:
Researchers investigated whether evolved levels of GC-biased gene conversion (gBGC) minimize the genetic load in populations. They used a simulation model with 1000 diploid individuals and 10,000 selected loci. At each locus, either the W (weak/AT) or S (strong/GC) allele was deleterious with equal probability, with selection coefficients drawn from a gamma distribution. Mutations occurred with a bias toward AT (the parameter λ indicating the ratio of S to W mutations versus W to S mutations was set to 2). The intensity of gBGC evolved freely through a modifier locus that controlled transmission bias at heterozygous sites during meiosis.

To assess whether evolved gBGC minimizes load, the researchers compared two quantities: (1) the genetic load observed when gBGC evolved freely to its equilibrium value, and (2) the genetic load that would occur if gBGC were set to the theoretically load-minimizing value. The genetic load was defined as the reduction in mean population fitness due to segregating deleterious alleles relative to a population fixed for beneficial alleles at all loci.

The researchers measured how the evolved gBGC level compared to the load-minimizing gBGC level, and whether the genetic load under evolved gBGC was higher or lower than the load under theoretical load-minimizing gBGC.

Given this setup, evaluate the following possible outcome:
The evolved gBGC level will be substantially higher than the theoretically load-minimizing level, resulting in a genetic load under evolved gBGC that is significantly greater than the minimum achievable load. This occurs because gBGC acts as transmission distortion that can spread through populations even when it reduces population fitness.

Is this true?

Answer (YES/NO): YES